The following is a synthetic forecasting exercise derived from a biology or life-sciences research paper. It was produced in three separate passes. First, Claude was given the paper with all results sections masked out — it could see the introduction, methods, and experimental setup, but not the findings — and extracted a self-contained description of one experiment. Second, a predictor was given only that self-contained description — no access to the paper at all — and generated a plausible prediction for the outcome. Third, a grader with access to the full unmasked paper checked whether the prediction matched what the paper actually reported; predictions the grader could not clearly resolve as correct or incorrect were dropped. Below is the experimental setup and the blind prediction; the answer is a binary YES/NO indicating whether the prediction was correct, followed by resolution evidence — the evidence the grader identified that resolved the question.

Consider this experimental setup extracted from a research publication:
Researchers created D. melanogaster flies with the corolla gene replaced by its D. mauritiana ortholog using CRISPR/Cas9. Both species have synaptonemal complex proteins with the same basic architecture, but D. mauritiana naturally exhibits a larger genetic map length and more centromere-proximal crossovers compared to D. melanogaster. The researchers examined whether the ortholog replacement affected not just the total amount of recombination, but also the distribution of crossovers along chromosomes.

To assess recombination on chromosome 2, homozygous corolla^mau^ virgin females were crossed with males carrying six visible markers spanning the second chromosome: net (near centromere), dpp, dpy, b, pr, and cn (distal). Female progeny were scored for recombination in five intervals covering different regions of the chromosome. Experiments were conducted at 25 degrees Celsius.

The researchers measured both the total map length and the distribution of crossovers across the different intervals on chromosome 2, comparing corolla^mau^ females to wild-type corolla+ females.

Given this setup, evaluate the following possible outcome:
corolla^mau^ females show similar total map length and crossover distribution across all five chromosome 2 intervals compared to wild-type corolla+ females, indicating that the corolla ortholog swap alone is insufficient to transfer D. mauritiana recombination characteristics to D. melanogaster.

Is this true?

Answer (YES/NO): NO